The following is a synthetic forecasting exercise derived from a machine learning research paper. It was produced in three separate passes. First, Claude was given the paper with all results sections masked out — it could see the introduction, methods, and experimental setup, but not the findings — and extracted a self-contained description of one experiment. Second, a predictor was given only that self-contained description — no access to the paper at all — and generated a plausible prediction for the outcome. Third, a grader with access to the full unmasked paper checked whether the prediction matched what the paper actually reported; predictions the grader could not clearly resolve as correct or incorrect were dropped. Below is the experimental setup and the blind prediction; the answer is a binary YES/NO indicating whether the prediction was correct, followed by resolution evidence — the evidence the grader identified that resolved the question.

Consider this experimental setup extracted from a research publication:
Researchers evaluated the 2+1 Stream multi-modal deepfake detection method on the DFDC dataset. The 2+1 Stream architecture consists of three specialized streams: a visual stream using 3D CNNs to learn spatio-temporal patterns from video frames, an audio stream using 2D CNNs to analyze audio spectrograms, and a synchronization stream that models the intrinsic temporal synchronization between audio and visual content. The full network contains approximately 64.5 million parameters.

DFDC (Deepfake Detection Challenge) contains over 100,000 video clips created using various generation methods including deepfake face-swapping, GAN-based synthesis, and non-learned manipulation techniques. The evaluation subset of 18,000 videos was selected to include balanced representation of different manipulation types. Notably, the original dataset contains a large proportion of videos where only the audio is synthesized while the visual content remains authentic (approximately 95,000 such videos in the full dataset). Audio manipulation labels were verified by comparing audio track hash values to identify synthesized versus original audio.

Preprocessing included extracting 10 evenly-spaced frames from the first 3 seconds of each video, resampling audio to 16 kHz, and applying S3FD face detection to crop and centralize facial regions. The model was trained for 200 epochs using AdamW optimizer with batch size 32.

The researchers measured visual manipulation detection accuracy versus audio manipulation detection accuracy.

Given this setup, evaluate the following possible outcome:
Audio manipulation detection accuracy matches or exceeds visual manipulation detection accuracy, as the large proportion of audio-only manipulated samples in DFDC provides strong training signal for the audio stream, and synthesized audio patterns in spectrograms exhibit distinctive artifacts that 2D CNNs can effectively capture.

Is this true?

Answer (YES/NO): NO